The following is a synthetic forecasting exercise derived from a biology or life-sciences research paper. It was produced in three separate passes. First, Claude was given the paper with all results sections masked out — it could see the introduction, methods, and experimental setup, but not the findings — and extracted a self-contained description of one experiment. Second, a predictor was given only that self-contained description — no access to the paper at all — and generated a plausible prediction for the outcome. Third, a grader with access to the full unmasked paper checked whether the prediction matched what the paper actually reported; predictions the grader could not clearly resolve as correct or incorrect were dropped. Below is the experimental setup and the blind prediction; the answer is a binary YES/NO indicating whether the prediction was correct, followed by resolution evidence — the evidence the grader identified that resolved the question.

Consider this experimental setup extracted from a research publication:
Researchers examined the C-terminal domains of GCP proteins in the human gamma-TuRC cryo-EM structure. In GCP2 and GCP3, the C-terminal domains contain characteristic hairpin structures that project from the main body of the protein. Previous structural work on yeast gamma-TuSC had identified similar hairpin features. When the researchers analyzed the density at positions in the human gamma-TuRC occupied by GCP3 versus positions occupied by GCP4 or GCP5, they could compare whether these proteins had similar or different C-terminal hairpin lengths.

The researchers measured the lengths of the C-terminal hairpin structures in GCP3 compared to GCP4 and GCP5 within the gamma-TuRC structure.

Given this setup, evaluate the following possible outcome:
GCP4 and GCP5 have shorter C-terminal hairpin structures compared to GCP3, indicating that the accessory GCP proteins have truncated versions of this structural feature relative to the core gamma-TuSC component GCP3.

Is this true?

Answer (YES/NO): YES